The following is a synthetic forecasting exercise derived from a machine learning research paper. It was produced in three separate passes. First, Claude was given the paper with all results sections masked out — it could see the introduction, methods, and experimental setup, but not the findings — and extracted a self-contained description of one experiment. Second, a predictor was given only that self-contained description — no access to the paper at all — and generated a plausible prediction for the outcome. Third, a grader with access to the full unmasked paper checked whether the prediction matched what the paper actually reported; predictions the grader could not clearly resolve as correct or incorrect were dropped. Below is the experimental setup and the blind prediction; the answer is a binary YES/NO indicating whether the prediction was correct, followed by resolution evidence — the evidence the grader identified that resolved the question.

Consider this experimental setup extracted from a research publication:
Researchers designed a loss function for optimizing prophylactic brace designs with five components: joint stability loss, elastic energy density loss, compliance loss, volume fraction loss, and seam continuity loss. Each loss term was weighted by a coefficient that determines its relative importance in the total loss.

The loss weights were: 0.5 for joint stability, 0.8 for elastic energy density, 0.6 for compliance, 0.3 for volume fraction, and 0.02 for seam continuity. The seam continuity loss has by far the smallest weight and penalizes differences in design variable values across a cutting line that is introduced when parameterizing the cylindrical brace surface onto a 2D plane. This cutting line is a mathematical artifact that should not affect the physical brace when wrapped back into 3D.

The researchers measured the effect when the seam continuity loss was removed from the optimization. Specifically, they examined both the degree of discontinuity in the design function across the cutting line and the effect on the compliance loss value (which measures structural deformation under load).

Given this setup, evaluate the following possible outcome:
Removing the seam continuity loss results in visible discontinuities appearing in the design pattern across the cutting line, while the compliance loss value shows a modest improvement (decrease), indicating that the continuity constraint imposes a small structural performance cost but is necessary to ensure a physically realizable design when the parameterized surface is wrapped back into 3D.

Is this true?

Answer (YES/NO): NO